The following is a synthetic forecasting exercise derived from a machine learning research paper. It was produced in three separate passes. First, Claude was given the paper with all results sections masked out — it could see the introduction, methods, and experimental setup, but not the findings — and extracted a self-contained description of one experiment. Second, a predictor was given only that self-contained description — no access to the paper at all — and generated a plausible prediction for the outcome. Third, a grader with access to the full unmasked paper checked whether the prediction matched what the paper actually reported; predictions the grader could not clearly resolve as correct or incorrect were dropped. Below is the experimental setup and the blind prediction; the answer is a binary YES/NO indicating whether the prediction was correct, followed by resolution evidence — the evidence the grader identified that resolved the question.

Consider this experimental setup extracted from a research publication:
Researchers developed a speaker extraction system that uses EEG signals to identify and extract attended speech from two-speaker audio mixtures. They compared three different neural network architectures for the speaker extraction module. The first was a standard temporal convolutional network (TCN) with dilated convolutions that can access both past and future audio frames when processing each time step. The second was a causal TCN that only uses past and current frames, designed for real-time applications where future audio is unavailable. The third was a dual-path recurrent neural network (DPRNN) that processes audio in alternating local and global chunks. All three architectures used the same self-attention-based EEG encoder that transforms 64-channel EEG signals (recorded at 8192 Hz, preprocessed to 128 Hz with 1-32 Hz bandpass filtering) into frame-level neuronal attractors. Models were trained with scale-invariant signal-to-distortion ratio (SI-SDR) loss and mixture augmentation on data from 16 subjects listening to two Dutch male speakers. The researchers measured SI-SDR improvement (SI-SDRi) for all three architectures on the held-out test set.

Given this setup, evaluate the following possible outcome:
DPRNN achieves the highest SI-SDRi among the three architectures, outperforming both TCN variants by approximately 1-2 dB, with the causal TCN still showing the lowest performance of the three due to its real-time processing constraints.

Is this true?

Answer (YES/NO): NO